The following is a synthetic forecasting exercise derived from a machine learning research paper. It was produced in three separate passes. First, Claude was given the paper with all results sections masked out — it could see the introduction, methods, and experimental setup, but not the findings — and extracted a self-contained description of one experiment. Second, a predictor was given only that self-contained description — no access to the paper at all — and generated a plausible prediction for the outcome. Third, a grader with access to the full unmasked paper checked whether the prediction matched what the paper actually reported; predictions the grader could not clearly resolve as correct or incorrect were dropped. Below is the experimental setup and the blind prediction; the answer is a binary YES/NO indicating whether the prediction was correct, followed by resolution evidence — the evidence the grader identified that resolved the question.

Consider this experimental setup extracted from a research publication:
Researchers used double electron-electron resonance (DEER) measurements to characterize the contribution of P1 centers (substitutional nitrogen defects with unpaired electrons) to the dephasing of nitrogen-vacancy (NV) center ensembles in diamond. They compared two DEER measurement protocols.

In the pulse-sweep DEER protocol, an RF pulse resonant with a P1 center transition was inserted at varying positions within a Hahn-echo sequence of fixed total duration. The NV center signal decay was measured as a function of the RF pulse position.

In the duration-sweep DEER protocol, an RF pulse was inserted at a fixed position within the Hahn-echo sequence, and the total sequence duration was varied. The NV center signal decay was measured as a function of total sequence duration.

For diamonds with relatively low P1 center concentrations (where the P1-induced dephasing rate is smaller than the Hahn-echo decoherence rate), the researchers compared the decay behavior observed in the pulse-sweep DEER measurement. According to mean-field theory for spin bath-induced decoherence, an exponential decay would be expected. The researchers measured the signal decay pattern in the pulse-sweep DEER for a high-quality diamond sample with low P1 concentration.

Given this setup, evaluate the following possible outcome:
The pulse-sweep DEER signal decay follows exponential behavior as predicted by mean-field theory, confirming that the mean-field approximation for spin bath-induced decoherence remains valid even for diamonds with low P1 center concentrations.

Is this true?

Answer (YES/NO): NO